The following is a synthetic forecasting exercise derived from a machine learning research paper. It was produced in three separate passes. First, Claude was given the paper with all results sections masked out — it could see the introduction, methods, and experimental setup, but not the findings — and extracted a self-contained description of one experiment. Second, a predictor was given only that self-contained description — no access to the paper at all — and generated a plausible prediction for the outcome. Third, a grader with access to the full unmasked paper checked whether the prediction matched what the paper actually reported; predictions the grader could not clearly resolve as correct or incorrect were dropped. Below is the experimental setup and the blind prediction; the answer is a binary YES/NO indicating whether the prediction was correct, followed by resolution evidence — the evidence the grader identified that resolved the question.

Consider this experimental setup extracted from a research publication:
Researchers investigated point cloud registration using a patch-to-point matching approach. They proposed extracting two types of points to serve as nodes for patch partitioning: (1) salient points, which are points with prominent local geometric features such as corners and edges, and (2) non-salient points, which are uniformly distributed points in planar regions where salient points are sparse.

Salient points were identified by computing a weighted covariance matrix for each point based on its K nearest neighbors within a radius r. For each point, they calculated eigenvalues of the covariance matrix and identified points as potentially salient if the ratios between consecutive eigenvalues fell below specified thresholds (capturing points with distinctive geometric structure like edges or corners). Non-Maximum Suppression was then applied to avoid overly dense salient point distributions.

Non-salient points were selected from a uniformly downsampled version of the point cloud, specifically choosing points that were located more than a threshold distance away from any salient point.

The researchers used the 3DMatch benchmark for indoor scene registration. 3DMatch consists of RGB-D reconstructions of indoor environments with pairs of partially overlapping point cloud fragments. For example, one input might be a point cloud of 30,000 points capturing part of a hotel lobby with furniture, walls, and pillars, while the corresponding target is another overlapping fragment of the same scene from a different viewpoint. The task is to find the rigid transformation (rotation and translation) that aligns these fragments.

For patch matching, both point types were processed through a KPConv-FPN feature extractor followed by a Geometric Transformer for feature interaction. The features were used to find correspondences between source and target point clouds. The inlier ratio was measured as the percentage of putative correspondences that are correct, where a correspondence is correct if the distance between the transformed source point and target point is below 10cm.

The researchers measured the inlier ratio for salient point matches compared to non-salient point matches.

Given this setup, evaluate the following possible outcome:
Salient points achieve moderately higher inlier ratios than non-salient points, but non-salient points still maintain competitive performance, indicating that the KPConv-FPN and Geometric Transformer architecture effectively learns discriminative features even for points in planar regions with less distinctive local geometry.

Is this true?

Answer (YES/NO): NO